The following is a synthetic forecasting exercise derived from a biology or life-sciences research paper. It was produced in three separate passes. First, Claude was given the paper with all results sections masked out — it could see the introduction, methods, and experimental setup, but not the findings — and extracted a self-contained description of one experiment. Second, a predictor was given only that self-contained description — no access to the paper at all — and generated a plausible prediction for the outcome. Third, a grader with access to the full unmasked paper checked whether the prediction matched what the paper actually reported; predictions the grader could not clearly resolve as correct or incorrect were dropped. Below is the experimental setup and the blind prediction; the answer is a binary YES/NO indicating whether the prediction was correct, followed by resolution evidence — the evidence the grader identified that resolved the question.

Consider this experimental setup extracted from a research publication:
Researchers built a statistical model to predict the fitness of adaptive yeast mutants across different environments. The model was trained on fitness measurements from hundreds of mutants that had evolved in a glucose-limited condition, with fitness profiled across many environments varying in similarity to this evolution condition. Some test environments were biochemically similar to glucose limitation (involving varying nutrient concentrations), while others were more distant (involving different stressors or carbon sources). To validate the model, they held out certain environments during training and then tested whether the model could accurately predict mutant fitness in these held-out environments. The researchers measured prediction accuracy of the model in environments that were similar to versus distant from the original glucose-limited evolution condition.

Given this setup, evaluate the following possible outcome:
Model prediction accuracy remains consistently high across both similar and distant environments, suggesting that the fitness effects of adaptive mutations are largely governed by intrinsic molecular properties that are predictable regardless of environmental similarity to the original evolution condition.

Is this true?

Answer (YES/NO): NO